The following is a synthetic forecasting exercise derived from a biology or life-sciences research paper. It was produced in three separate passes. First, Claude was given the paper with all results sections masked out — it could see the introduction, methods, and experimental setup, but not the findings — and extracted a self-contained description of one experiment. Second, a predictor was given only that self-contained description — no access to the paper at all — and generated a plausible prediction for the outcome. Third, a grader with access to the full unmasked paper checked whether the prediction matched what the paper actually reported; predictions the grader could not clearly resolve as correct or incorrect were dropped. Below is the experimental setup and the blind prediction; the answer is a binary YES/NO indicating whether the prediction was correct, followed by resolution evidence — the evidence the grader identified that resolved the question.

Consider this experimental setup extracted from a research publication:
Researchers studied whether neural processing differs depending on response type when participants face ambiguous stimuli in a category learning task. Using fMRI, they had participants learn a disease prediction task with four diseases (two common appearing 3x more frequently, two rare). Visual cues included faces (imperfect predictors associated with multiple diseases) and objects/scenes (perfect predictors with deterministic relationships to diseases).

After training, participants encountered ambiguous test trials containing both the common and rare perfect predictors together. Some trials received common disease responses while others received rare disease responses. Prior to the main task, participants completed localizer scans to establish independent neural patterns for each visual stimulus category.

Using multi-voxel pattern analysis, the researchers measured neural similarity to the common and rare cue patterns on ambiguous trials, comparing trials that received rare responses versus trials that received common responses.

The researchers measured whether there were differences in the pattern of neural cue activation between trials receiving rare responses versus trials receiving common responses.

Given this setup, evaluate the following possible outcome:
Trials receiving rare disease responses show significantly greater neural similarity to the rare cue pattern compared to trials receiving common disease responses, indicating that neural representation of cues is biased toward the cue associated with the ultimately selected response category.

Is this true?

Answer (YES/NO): NO